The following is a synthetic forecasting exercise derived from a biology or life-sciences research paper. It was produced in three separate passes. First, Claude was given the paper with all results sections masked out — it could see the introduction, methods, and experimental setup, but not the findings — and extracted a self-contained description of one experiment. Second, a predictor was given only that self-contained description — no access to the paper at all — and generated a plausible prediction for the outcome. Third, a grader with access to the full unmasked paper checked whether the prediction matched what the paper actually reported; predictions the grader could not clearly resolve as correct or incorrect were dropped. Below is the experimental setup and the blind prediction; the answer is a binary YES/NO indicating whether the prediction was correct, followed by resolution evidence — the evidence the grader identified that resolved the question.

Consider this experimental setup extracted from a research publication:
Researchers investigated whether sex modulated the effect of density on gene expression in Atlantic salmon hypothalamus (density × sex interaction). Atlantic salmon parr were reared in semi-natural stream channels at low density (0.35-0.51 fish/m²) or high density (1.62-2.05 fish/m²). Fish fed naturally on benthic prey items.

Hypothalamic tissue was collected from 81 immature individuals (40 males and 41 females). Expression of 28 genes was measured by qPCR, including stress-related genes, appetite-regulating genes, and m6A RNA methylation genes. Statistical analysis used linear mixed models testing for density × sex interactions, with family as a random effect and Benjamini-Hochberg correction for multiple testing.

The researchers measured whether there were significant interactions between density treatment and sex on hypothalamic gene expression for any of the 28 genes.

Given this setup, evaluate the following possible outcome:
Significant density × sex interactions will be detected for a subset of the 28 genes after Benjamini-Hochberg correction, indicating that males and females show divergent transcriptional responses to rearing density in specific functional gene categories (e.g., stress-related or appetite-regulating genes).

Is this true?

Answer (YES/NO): NO